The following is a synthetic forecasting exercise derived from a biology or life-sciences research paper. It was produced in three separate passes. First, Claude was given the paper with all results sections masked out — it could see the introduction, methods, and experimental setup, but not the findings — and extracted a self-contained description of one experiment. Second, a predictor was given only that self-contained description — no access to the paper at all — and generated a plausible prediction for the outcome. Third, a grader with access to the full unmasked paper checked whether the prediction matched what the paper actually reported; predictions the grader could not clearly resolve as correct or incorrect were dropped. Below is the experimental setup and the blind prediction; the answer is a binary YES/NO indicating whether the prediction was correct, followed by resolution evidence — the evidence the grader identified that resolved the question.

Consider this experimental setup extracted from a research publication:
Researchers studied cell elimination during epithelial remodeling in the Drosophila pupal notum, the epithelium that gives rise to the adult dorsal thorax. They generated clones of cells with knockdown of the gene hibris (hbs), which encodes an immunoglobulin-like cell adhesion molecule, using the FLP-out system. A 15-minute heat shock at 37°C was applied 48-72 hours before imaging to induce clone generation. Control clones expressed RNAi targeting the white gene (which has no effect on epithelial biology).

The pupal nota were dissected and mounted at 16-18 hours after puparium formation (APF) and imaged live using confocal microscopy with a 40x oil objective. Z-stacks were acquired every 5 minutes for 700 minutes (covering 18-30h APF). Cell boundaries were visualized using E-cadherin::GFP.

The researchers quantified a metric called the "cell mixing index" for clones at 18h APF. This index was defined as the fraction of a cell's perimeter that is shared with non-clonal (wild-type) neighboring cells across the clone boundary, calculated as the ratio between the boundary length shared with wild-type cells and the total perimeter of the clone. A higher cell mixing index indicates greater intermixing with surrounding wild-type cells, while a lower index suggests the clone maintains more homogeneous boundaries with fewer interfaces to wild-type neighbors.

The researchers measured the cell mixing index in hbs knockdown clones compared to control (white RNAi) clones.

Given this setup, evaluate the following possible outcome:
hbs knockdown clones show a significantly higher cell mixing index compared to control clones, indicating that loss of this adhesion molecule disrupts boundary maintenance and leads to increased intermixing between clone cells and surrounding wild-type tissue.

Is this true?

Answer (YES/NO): YES